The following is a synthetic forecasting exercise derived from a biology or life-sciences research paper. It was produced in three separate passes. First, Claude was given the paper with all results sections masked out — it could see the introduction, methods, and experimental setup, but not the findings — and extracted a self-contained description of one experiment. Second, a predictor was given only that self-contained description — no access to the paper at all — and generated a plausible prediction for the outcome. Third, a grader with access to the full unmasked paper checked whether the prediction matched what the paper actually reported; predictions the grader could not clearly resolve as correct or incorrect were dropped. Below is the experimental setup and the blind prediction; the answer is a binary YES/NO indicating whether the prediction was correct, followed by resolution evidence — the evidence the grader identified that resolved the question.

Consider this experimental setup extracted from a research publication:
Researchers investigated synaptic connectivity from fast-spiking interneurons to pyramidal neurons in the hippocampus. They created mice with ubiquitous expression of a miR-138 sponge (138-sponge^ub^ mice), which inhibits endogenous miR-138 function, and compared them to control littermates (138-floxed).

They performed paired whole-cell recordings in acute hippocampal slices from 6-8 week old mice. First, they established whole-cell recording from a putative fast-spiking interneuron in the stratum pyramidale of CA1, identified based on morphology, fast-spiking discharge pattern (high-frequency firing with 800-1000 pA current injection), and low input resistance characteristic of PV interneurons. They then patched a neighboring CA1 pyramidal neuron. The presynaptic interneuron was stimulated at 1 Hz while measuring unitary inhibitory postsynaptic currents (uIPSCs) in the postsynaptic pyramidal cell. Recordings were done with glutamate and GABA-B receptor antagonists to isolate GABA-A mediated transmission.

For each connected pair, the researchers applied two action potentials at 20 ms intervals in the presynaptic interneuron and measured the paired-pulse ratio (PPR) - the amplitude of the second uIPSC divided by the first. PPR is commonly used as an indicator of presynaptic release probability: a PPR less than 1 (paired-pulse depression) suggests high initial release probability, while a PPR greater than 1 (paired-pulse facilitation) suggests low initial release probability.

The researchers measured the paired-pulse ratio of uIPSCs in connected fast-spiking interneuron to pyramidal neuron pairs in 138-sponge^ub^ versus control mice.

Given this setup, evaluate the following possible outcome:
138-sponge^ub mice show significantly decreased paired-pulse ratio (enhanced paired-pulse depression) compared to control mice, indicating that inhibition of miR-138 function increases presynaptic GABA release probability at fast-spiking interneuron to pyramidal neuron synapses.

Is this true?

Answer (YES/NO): NO